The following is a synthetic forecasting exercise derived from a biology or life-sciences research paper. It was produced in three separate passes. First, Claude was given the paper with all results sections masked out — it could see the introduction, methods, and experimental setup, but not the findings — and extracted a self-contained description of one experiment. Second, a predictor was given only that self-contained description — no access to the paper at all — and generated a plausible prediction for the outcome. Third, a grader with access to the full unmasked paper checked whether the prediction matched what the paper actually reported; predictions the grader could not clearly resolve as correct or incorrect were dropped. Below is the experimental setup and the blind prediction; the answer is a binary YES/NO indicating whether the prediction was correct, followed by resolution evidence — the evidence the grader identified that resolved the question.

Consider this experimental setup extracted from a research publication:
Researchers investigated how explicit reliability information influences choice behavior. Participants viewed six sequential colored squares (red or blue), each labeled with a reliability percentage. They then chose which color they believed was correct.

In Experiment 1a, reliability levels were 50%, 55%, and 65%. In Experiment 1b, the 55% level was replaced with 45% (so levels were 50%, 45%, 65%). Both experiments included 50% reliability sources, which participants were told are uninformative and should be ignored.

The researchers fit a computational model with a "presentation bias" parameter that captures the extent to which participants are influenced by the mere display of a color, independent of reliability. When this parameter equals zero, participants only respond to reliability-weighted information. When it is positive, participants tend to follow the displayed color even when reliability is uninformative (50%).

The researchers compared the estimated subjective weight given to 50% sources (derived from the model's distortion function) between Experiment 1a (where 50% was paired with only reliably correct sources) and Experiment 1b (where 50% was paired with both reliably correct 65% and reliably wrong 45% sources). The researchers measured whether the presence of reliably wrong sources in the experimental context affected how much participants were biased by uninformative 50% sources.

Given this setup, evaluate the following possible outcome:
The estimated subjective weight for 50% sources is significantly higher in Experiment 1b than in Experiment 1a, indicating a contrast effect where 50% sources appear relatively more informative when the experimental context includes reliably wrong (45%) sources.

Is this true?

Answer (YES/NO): NO